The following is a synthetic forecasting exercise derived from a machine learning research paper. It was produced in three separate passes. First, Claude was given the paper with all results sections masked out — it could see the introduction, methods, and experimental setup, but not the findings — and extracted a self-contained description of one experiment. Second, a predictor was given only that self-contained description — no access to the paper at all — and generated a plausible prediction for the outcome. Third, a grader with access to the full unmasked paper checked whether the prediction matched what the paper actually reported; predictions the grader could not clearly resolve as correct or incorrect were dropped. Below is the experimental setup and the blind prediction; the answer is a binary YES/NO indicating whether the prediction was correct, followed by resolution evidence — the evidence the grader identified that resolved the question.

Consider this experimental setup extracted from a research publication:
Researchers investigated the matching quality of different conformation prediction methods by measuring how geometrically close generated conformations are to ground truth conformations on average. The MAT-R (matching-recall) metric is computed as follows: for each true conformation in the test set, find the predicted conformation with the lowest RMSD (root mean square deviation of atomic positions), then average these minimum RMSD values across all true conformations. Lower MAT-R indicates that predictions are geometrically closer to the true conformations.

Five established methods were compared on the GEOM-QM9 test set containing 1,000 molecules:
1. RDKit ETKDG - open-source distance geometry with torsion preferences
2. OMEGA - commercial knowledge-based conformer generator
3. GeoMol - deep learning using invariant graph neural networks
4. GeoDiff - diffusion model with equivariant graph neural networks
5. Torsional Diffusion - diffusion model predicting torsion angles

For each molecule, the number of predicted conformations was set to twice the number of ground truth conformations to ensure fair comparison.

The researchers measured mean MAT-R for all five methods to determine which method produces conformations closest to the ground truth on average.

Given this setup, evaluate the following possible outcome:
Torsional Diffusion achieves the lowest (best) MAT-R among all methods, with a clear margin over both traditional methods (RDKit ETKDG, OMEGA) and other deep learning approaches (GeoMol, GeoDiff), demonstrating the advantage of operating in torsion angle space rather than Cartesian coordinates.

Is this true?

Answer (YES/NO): NO